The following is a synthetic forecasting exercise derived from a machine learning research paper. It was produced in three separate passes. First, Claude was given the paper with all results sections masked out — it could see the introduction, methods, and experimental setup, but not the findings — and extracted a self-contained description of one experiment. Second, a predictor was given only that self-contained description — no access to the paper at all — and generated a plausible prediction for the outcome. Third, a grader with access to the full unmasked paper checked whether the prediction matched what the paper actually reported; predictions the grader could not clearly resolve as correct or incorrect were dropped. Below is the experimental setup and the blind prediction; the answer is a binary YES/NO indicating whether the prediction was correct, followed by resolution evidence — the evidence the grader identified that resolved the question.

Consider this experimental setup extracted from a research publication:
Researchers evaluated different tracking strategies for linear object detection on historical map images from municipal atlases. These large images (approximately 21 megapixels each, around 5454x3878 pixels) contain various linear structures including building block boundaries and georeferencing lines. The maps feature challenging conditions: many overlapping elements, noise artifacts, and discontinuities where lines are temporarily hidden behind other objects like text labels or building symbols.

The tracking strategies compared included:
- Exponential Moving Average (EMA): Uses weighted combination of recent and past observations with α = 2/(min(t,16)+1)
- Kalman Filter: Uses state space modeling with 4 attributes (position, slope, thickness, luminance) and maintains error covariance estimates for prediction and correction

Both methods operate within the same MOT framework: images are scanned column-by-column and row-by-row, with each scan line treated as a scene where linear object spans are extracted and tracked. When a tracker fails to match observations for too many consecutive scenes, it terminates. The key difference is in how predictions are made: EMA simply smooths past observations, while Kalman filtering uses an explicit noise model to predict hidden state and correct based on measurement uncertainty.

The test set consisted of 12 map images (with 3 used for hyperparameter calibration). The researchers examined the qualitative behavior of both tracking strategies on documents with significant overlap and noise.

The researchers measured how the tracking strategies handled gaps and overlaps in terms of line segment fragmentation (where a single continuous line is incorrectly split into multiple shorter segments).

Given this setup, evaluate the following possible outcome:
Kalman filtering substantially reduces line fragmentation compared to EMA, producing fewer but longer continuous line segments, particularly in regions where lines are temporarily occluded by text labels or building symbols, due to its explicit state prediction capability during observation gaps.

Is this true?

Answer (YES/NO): YES